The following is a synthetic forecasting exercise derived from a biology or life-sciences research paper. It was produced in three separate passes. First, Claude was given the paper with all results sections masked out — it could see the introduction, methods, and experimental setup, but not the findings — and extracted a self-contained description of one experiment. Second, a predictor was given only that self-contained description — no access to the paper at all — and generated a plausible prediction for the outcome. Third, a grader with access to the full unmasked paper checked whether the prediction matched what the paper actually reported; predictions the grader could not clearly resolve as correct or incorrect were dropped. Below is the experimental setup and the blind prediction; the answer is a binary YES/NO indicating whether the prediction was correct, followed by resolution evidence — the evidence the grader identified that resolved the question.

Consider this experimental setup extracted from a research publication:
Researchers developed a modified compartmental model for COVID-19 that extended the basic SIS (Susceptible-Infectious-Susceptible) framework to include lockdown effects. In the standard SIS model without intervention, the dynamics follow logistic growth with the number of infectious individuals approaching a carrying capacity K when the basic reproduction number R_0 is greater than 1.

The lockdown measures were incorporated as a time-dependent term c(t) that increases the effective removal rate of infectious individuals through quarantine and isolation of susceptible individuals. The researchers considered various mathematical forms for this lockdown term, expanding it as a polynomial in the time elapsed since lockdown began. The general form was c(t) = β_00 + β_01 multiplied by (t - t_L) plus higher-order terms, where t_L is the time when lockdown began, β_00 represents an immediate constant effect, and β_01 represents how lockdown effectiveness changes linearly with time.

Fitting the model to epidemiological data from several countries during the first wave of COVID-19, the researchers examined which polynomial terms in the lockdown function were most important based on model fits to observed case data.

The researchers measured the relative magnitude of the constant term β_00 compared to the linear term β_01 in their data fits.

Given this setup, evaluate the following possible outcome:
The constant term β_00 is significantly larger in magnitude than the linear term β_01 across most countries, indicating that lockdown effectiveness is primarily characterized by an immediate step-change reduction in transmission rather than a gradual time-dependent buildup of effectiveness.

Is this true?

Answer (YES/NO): NO